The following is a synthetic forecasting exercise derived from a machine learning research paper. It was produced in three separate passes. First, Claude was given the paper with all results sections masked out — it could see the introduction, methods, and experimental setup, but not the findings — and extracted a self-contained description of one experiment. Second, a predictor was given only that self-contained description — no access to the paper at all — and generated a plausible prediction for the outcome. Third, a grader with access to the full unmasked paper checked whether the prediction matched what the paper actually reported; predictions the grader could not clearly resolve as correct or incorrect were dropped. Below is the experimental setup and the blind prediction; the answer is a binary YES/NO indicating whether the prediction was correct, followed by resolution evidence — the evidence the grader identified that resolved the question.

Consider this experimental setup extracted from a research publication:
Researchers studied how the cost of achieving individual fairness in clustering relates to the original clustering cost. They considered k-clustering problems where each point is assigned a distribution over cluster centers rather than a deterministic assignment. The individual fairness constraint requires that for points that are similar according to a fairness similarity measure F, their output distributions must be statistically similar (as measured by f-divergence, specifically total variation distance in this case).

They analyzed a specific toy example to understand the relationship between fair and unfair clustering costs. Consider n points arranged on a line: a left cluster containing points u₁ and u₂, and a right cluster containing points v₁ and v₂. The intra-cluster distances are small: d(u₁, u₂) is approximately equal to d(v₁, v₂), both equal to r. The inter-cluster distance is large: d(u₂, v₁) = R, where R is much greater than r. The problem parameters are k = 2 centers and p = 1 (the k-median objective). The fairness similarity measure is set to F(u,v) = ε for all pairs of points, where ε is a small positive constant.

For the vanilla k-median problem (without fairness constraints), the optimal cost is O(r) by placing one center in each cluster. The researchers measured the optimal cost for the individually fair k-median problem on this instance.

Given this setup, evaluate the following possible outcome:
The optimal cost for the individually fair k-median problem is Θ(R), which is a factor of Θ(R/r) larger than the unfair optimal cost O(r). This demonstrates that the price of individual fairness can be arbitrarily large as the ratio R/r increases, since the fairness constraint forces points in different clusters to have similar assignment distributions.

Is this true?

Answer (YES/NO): YES